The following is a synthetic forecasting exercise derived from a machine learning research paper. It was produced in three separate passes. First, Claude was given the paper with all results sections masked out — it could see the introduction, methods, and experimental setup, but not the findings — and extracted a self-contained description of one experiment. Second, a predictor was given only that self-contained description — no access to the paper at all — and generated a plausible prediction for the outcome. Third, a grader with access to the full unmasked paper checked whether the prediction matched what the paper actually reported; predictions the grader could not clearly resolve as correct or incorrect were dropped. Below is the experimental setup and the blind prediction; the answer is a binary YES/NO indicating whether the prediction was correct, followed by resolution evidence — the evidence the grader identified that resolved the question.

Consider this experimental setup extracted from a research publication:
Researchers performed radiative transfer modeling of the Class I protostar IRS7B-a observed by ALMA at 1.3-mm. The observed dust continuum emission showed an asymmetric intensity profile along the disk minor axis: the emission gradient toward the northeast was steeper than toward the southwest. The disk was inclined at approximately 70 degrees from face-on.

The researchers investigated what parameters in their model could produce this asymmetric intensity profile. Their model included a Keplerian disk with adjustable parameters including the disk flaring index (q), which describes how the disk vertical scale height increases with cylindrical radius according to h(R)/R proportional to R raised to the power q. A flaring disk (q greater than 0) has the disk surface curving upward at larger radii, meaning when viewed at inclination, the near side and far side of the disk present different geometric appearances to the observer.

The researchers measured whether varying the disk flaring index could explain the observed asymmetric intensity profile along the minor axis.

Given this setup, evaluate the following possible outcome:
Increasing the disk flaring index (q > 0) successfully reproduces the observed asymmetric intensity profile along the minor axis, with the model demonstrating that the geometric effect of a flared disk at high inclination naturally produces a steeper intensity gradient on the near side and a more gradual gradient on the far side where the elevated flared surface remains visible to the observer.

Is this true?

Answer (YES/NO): YES